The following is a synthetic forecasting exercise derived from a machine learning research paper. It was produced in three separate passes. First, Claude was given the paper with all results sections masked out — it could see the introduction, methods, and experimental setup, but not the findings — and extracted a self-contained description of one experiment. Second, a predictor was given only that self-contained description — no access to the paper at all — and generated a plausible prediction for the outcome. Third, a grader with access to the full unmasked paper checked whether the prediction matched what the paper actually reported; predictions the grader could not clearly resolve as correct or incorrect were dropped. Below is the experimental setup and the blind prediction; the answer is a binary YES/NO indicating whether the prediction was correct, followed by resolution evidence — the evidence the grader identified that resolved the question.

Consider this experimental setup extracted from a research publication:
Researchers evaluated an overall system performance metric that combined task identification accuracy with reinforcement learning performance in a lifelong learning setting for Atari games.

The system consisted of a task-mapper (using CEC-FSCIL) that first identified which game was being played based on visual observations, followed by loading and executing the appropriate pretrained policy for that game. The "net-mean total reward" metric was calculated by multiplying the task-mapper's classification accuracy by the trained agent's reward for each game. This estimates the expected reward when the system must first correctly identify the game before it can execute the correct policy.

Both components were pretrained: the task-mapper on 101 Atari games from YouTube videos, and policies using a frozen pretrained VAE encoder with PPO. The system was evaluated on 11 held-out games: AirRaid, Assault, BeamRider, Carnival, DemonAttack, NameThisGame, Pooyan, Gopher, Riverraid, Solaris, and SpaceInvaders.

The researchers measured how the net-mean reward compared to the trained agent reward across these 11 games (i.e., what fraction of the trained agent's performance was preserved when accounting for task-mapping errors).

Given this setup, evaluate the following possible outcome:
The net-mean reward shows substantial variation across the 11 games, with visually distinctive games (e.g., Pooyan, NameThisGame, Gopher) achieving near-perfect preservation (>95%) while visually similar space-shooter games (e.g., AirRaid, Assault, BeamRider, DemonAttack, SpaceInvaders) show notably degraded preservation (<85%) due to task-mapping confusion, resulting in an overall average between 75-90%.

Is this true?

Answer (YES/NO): NO